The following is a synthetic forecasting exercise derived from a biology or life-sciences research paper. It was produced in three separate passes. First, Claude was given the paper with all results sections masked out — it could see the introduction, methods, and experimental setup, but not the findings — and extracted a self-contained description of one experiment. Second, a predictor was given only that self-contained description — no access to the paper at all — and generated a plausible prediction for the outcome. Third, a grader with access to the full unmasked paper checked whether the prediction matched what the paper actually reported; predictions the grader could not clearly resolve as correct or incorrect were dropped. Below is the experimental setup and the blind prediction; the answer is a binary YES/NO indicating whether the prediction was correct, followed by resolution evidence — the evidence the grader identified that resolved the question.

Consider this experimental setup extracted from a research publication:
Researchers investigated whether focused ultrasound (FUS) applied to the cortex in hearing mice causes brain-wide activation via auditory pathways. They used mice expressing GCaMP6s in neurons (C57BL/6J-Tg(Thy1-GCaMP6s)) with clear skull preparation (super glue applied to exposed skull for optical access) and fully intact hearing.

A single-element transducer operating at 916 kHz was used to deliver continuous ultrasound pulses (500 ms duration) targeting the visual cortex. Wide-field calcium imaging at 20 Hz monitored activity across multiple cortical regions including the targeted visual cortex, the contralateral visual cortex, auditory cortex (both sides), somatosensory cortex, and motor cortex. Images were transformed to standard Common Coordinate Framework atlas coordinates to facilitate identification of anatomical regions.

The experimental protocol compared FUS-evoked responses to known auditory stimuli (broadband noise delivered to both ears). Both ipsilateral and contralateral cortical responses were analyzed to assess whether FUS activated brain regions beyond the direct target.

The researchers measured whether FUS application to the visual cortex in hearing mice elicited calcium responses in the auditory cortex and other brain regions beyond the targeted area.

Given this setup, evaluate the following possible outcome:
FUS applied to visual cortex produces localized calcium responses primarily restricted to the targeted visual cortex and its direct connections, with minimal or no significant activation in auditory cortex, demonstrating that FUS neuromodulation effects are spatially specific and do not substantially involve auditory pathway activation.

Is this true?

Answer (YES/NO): NO